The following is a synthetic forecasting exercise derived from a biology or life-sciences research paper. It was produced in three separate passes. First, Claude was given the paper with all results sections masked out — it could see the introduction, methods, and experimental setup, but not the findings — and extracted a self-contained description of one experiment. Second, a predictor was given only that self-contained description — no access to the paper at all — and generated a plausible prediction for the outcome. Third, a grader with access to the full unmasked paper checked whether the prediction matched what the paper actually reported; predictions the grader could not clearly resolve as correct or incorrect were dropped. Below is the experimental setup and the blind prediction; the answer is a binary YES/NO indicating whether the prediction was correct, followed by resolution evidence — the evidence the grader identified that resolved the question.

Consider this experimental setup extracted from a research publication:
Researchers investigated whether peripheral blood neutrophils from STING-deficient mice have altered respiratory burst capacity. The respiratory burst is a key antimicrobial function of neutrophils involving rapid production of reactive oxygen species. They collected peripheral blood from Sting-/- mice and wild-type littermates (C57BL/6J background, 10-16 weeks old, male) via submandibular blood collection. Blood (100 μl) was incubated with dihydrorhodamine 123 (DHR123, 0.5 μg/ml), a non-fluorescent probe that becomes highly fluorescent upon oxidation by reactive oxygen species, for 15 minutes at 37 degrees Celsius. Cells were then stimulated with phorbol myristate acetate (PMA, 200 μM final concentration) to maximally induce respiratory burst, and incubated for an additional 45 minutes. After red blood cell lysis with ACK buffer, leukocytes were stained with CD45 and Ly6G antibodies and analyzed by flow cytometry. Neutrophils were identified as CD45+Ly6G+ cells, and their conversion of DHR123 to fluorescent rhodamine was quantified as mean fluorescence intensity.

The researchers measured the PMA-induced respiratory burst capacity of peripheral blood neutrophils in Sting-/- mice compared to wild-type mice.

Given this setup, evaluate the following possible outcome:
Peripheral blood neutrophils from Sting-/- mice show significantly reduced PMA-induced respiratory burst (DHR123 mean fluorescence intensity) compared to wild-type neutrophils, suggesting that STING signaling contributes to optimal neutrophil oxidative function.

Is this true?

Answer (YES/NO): NO